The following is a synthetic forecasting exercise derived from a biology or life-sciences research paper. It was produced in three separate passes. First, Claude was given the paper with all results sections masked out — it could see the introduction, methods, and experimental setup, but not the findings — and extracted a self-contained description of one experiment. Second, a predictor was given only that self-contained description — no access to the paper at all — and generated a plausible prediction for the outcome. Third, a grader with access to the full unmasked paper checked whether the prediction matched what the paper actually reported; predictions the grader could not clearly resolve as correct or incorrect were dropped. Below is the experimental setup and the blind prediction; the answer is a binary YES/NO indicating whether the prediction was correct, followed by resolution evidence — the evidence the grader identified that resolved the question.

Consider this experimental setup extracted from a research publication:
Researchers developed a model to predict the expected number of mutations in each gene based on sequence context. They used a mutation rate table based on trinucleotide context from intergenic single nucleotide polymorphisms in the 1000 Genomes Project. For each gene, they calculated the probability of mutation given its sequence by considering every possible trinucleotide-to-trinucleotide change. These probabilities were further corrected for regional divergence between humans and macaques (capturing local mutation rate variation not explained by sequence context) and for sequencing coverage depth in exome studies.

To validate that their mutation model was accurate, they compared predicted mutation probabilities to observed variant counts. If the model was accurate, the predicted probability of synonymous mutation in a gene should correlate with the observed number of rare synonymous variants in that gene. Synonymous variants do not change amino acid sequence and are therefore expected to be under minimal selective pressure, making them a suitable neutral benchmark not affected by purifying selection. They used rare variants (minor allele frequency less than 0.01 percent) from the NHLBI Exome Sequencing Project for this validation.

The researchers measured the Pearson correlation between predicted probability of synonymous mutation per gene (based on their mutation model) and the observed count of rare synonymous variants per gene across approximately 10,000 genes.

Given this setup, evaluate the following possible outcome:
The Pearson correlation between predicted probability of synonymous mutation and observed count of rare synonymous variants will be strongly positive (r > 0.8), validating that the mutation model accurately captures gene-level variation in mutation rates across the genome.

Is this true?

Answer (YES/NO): YES